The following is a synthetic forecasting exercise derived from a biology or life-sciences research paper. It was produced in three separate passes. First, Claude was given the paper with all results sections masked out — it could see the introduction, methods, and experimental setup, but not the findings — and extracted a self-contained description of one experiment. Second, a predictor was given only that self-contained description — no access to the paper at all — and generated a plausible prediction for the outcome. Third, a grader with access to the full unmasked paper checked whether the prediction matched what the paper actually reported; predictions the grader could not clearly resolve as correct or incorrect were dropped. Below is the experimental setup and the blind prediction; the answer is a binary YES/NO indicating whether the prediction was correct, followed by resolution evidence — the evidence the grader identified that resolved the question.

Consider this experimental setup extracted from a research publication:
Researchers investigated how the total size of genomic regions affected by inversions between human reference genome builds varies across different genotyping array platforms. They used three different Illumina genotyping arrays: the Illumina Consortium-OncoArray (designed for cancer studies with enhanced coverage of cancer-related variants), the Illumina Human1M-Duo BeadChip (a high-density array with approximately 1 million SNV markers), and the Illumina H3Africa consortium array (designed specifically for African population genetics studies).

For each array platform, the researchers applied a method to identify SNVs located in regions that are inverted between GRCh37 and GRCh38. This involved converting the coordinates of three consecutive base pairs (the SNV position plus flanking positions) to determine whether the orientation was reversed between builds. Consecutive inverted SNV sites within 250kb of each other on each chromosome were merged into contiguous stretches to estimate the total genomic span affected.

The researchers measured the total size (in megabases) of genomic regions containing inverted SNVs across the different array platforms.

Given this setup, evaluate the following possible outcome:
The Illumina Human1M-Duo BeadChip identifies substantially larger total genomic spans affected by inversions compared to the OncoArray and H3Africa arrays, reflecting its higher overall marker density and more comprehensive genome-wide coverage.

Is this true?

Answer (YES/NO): NO